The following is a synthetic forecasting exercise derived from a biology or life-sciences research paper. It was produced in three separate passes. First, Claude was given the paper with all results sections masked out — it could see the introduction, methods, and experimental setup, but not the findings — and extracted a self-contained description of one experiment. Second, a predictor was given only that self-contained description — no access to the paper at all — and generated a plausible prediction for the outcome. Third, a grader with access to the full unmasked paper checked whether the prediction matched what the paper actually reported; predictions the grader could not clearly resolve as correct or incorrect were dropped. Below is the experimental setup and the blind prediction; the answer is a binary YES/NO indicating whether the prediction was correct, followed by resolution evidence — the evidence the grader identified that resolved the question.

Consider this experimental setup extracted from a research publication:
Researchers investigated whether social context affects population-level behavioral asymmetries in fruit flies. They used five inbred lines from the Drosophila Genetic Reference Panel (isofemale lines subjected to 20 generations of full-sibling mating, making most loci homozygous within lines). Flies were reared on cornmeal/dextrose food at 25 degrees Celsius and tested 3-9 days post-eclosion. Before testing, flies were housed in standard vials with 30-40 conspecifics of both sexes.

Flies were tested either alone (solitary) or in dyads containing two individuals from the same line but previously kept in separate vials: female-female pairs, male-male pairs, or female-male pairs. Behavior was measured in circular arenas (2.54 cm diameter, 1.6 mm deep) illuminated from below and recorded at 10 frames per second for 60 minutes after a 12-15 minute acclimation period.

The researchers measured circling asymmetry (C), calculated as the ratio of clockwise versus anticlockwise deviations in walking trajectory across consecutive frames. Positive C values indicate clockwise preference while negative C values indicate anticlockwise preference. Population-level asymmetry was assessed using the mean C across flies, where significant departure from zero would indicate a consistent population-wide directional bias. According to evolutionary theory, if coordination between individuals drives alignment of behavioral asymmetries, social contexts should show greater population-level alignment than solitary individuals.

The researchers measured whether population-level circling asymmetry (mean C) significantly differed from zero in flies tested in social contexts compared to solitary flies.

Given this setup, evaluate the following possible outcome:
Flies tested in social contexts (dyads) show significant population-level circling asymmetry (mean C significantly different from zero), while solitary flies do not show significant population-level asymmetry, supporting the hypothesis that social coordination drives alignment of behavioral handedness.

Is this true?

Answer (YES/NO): NO